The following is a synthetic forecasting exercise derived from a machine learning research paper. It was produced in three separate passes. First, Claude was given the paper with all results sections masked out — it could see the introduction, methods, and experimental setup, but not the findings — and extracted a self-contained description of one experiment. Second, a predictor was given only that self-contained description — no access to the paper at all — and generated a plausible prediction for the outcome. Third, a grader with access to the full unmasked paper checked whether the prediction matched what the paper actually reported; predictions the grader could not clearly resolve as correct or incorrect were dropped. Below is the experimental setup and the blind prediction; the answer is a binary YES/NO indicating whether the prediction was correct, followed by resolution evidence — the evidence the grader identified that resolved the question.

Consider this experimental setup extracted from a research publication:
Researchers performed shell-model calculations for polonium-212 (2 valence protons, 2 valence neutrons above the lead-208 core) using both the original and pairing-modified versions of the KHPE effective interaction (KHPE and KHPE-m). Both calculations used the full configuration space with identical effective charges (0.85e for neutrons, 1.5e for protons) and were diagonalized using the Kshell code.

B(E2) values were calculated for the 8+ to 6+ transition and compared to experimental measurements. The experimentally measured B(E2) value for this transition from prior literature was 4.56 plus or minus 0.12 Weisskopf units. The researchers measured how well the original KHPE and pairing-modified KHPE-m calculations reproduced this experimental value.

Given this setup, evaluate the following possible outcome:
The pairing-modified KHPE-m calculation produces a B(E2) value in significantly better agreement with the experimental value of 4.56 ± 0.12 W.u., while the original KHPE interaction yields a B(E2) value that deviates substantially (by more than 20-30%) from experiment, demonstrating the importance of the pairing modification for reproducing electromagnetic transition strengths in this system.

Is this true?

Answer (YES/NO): YES